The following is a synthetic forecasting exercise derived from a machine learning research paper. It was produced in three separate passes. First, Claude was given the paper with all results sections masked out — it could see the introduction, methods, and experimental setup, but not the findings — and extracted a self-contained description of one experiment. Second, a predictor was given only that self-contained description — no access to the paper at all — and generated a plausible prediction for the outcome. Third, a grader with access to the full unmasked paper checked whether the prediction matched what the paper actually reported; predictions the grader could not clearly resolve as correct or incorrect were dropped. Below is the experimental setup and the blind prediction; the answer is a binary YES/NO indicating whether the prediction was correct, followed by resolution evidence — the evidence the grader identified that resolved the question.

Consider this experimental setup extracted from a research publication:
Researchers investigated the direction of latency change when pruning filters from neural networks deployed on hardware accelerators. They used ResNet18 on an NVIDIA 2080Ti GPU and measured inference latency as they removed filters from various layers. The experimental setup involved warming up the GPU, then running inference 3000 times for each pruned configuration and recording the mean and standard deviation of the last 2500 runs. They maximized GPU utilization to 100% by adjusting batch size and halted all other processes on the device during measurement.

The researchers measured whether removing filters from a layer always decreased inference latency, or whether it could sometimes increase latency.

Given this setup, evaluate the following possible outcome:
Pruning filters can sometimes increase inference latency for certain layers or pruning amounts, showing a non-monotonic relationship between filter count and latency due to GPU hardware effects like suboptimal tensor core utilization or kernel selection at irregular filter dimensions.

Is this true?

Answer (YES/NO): YES